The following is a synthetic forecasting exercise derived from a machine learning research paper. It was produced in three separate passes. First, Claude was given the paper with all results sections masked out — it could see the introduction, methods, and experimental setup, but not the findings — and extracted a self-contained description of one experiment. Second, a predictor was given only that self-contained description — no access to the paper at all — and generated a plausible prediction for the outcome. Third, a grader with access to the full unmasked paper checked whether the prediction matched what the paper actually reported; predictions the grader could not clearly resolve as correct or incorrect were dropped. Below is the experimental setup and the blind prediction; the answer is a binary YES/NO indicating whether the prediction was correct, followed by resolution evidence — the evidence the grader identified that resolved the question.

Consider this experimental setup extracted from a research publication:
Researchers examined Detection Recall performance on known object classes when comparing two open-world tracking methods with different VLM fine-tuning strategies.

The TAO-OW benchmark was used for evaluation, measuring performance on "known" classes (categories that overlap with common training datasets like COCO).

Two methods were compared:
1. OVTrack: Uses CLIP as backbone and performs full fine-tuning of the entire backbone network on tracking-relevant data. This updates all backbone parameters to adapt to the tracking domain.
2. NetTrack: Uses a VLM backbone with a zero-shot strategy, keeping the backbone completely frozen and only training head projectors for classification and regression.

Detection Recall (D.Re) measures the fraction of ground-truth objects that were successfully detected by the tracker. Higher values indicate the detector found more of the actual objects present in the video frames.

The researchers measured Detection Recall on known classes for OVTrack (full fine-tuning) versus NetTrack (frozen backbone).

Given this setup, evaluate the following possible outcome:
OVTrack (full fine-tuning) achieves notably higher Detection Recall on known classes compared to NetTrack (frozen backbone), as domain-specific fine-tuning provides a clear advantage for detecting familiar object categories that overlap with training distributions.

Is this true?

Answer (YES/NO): NO